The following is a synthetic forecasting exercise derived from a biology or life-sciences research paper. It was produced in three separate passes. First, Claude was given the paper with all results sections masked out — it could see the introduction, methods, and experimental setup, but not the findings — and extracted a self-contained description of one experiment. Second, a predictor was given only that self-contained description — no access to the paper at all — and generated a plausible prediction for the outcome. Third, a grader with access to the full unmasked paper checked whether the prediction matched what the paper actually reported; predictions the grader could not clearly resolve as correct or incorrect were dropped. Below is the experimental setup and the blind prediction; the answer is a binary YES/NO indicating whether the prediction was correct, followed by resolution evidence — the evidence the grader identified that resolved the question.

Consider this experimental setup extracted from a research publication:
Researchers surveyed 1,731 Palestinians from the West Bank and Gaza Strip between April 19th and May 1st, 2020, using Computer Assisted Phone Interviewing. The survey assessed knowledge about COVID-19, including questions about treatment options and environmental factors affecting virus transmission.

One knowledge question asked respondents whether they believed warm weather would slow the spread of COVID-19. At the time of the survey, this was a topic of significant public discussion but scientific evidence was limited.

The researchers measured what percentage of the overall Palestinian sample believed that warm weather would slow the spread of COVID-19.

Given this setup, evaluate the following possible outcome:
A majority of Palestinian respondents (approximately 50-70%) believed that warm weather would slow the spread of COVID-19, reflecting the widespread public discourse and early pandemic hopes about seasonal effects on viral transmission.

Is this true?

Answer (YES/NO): NO